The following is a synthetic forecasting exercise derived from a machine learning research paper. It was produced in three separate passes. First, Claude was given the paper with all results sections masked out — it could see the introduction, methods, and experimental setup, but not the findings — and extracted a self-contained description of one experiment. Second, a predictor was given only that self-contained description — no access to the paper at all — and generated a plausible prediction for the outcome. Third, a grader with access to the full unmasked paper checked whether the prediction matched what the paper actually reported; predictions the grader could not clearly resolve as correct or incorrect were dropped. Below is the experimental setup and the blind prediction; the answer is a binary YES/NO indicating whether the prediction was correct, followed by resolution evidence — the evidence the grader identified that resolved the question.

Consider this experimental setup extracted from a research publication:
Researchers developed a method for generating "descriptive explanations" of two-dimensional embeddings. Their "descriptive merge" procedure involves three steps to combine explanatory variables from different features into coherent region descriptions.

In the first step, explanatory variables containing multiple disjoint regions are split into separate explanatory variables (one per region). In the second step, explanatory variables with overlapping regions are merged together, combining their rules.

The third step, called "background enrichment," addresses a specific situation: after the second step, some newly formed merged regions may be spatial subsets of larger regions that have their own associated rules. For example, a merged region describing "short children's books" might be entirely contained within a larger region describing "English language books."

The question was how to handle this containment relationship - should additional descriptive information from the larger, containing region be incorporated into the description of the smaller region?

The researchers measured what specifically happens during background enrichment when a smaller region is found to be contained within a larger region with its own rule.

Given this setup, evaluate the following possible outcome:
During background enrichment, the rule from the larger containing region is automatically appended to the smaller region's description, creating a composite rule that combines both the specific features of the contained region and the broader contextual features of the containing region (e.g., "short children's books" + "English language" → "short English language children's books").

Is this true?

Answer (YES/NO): NO